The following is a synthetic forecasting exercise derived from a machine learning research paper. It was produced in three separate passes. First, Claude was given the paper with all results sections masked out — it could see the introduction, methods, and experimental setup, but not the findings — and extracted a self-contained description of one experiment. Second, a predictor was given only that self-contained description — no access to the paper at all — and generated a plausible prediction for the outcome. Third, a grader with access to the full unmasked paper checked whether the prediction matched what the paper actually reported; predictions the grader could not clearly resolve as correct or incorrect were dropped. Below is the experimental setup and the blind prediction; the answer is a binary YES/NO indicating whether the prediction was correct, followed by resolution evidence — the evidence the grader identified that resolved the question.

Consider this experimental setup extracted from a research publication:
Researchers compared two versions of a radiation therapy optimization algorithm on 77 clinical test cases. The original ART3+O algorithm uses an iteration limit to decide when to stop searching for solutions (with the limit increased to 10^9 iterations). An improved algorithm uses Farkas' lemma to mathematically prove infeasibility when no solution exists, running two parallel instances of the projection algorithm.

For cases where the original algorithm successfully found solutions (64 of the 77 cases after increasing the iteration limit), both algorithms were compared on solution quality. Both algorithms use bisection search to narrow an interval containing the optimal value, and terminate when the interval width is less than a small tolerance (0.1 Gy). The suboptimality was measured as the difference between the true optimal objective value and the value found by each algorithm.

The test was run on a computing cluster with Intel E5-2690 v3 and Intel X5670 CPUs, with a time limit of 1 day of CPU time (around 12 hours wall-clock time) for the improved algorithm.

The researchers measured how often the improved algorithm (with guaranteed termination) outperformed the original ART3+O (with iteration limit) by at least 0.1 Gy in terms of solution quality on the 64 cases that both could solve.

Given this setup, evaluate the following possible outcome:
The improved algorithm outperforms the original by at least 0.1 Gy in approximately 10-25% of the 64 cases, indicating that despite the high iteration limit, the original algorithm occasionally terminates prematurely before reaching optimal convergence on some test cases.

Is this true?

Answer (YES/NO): YES